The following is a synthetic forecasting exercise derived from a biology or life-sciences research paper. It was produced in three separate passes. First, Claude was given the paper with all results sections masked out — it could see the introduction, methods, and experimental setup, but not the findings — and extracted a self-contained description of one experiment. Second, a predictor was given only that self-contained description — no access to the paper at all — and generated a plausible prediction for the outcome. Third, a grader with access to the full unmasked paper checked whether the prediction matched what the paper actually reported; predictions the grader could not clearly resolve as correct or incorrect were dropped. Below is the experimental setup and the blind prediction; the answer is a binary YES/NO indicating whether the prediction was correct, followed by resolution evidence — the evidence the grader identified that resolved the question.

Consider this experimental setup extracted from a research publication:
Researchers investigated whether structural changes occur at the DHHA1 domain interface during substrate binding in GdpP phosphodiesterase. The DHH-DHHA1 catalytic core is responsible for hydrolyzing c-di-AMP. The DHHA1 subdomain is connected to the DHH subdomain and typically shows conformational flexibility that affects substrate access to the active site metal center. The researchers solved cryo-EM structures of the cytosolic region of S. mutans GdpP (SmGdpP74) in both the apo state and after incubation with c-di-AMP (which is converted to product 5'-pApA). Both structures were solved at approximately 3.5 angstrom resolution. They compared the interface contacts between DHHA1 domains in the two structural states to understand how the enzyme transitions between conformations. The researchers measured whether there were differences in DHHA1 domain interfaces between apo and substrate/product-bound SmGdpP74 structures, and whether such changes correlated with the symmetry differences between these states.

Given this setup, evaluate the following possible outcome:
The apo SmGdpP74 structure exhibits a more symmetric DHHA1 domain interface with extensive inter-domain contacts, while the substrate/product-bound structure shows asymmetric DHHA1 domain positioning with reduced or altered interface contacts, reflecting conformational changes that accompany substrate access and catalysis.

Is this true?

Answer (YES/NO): YES